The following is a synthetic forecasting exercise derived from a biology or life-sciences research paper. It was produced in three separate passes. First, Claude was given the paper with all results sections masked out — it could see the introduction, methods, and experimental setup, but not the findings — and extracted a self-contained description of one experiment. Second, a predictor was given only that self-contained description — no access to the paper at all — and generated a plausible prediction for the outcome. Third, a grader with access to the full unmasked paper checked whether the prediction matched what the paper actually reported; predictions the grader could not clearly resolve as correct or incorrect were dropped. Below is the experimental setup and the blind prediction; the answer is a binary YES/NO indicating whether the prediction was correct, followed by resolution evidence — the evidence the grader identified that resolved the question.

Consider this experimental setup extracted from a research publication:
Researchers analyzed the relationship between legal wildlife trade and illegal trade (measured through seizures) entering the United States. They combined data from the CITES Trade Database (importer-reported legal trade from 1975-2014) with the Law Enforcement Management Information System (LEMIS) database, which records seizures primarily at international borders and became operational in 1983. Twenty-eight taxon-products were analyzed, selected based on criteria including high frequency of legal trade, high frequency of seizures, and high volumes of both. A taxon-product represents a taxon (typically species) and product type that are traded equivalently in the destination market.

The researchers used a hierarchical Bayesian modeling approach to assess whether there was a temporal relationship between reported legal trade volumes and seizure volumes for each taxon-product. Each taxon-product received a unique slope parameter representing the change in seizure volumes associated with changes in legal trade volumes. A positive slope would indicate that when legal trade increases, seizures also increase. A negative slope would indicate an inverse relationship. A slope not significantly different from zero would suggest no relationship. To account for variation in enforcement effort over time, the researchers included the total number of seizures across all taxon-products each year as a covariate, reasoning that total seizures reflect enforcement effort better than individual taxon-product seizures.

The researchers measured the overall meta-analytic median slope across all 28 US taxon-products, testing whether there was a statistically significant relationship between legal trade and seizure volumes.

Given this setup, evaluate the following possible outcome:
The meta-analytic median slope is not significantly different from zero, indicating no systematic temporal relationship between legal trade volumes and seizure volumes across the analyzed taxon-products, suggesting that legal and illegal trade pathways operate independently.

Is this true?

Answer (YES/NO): NO